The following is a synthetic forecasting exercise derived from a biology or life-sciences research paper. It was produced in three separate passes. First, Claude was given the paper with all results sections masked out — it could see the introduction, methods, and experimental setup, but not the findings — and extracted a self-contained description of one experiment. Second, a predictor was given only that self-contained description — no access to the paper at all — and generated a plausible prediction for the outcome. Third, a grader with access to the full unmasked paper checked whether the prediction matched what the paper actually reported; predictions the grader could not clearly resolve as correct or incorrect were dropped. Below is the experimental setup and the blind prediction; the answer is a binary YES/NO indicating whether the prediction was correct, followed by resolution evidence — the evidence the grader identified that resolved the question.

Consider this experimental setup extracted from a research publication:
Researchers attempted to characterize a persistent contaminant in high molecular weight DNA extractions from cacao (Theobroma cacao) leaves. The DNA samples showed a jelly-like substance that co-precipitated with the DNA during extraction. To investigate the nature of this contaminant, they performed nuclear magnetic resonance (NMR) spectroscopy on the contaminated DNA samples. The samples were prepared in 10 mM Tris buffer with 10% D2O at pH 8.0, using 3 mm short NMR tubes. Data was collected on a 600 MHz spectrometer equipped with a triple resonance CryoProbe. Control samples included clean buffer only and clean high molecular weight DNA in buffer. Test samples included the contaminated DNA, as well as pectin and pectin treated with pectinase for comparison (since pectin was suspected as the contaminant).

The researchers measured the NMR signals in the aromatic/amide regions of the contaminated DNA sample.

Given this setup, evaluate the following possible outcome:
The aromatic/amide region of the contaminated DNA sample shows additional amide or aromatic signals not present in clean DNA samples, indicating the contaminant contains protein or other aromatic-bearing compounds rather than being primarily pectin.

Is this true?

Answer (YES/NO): NO